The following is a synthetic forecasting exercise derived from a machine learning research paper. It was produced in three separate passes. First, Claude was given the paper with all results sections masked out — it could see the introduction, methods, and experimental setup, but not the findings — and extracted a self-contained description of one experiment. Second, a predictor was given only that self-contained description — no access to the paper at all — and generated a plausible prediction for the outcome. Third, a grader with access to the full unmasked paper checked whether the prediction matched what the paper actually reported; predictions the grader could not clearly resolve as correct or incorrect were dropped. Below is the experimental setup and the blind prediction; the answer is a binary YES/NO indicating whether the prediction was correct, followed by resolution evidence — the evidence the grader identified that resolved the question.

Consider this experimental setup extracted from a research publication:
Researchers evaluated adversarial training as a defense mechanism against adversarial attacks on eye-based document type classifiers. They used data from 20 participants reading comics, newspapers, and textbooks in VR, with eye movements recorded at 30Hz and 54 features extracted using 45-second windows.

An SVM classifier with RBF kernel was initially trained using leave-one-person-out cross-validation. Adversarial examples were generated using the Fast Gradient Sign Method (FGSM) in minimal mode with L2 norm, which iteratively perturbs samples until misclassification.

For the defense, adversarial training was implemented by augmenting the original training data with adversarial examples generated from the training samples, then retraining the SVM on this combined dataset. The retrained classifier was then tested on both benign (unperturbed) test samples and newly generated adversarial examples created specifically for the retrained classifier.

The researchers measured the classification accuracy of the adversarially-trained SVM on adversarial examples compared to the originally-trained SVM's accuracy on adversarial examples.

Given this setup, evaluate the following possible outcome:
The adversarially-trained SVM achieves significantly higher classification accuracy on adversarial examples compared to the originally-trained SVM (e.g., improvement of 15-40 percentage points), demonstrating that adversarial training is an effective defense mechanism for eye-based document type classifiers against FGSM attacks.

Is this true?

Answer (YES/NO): NO